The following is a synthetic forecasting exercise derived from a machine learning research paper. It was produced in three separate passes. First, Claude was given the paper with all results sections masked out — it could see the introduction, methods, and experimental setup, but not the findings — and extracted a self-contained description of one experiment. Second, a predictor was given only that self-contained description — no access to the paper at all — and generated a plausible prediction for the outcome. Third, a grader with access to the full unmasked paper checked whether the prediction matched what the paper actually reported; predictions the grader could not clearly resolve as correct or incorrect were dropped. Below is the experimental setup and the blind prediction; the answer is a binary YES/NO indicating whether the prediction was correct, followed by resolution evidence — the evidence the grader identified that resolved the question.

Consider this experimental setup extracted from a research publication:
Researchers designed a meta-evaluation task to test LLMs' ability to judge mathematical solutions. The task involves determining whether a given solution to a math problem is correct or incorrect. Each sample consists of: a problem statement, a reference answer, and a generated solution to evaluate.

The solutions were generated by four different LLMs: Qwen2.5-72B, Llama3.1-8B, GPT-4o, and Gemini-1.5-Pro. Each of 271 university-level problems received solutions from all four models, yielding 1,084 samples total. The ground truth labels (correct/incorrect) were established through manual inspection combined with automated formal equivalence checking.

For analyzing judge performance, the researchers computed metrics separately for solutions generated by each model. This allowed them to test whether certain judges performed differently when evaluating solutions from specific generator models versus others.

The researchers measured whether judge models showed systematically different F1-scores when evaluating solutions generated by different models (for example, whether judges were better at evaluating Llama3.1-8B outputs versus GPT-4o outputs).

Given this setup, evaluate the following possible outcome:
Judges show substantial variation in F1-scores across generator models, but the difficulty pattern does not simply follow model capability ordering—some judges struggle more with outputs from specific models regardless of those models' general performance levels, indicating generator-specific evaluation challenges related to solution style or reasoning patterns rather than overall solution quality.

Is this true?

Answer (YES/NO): YES